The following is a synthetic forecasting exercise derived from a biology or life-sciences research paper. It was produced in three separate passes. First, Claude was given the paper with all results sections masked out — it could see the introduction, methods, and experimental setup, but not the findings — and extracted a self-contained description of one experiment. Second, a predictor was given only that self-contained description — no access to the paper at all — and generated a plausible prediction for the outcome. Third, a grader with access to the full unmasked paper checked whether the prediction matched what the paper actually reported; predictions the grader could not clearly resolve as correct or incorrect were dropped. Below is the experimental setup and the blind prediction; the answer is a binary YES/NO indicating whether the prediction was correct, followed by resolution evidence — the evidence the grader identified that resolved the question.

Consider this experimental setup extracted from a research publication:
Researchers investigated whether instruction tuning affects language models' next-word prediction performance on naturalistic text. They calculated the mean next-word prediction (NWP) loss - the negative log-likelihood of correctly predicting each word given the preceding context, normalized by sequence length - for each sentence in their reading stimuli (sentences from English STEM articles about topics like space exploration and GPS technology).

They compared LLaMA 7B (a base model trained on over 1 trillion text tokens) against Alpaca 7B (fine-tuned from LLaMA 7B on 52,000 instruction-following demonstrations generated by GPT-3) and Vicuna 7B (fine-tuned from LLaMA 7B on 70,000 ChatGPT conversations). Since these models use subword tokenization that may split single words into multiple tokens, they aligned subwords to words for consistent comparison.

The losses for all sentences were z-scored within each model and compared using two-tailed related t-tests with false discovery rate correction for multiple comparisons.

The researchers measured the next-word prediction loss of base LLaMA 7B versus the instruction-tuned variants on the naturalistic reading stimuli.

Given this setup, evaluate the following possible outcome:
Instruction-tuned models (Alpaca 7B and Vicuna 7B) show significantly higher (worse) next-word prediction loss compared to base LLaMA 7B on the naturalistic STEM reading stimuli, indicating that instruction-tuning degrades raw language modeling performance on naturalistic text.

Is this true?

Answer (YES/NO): NO